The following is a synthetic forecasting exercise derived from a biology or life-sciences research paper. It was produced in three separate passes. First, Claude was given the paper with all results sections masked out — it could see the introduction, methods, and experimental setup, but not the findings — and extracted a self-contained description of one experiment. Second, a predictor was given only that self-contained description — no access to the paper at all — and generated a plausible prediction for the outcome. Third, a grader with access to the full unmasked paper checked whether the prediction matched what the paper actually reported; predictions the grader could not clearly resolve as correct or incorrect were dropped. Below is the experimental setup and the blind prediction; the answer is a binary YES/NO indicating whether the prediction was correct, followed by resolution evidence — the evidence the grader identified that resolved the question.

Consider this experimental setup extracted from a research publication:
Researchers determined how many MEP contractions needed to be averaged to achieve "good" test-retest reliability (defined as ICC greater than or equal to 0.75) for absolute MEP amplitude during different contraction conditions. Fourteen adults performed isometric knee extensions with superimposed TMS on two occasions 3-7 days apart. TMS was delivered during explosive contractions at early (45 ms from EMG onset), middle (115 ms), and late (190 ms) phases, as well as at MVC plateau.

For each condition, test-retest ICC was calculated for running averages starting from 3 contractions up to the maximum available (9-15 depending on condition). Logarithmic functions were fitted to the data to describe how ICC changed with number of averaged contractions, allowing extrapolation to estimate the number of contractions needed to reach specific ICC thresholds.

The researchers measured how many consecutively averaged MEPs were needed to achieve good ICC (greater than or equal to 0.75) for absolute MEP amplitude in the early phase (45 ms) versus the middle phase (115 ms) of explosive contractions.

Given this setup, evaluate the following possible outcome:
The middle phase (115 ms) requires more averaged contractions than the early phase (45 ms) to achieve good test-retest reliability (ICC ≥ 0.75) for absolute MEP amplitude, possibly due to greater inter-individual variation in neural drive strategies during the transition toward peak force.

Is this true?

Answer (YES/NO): YES